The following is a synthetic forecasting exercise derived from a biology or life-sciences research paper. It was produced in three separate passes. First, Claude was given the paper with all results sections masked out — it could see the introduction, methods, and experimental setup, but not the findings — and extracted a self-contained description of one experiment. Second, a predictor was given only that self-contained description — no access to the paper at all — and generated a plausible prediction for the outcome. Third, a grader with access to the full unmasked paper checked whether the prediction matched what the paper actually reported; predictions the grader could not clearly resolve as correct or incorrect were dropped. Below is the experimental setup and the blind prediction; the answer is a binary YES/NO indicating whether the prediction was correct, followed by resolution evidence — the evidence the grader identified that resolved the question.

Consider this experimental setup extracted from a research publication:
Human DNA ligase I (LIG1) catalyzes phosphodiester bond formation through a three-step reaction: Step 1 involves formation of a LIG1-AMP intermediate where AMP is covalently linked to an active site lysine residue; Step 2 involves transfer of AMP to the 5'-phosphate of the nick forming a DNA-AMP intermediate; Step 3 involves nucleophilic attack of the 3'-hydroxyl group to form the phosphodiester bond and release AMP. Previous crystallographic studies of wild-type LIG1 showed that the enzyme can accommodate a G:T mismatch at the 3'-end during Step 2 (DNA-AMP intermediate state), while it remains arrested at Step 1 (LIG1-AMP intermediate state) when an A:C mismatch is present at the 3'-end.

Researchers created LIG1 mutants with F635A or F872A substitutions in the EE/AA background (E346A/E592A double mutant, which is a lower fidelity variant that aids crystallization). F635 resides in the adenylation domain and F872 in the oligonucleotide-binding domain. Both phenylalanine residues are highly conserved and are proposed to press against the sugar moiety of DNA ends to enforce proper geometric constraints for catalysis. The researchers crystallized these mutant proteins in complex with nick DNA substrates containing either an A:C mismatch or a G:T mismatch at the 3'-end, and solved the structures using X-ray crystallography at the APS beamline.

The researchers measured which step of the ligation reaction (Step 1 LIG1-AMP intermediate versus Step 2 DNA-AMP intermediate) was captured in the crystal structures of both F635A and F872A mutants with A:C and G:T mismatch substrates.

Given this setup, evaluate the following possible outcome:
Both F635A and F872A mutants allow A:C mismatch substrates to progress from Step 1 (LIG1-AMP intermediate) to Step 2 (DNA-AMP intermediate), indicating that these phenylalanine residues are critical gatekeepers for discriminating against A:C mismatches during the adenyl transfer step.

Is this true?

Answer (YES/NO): NO